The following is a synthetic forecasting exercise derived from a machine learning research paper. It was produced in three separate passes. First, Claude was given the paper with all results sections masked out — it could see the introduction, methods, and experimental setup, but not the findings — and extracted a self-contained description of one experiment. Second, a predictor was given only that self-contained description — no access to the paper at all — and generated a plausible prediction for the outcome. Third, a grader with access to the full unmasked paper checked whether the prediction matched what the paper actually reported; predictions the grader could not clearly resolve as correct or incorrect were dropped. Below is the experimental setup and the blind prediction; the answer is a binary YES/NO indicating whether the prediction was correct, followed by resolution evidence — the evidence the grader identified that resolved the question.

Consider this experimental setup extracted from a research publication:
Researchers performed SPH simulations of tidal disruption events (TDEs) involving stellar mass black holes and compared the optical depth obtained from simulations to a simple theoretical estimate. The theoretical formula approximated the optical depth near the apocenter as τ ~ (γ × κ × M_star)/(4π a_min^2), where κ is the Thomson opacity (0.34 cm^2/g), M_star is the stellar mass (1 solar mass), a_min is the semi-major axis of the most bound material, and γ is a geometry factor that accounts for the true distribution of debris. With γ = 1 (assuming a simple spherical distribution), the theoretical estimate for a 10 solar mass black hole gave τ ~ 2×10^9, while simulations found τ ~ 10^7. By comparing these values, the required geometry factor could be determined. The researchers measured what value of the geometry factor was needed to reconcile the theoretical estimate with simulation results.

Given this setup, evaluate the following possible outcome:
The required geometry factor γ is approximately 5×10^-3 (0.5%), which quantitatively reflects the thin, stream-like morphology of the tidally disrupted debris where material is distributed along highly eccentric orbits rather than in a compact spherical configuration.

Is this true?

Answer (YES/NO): NO